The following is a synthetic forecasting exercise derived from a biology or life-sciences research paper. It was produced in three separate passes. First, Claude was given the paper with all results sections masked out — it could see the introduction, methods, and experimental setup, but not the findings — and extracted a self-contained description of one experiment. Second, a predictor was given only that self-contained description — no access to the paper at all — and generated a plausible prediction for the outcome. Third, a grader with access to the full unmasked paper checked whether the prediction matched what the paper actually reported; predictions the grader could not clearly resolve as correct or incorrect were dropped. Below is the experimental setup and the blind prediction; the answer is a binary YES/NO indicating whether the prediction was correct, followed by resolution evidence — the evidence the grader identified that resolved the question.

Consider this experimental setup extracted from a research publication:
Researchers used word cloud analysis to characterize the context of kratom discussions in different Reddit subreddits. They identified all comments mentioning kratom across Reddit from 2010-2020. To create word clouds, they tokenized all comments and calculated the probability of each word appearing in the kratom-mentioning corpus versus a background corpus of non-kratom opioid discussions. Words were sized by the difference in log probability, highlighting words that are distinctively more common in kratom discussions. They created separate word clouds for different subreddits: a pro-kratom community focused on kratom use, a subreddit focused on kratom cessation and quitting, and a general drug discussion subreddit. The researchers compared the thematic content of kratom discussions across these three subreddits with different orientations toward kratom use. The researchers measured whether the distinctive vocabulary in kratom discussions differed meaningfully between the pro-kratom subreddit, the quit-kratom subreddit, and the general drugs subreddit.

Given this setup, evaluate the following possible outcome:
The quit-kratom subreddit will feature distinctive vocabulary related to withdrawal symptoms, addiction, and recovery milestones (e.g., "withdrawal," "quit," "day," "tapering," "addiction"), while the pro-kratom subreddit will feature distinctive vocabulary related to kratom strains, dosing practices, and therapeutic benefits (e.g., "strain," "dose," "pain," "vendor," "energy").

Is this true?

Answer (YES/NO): NO